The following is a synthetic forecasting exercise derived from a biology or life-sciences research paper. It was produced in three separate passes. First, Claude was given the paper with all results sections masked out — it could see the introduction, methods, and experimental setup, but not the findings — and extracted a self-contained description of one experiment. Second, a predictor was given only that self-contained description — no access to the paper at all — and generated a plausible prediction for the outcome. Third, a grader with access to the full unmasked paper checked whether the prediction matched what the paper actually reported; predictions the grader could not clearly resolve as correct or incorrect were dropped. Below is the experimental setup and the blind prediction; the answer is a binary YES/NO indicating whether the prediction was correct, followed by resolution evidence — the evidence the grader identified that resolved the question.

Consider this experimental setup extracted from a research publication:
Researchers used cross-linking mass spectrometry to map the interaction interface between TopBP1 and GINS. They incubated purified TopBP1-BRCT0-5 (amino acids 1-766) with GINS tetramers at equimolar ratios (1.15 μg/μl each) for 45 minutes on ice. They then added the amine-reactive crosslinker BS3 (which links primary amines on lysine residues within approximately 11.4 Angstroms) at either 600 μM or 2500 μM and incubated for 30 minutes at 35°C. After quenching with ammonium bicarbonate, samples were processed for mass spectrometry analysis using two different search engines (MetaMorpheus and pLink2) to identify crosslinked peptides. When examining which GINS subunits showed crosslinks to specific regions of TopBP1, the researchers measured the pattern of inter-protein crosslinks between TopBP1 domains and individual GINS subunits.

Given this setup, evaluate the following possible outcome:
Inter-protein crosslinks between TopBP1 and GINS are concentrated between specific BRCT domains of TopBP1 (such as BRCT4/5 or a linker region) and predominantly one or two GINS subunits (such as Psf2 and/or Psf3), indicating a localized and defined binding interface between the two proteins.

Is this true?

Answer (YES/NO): NO